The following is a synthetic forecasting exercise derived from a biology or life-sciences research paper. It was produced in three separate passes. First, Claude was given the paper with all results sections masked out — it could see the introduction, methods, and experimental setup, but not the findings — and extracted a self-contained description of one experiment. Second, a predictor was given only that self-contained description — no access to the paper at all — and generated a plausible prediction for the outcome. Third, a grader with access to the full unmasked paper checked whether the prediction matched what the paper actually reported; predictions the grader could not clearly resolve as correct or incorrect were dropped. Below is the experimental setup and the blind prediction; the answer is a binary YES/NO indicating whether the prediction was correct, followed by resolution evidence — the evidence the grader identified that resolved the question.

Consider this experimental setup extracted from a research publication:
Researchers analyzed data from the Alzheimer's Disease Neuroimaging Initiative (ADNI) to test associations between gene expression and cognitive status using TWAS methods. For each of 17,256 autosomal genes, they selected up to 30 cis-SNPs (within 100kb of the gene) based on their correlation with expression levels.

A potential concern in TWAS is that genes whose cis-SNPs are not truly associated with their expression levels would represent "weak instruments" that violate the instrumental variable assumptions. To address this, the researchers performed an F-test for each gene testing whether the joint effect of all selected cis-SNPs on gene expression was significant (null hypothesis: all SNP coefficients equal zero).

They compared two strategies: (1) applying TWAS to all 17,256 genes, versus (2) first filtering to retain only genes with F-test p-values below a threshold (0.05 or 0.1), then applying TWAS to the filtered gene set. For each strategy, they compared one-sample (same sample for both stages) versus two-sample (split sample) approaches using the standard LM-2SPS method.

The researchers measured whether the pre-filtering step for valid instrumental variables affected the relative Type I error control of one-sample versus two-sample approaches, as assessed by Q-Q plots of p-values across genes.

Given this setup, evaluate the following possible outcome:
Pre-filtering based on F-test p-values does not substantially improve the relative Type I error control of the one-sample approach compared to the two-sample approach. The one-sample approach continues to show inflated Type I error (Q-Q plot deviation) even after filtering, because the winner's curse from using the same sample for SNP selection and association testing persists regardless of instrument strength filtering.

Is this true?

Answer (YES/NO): YES